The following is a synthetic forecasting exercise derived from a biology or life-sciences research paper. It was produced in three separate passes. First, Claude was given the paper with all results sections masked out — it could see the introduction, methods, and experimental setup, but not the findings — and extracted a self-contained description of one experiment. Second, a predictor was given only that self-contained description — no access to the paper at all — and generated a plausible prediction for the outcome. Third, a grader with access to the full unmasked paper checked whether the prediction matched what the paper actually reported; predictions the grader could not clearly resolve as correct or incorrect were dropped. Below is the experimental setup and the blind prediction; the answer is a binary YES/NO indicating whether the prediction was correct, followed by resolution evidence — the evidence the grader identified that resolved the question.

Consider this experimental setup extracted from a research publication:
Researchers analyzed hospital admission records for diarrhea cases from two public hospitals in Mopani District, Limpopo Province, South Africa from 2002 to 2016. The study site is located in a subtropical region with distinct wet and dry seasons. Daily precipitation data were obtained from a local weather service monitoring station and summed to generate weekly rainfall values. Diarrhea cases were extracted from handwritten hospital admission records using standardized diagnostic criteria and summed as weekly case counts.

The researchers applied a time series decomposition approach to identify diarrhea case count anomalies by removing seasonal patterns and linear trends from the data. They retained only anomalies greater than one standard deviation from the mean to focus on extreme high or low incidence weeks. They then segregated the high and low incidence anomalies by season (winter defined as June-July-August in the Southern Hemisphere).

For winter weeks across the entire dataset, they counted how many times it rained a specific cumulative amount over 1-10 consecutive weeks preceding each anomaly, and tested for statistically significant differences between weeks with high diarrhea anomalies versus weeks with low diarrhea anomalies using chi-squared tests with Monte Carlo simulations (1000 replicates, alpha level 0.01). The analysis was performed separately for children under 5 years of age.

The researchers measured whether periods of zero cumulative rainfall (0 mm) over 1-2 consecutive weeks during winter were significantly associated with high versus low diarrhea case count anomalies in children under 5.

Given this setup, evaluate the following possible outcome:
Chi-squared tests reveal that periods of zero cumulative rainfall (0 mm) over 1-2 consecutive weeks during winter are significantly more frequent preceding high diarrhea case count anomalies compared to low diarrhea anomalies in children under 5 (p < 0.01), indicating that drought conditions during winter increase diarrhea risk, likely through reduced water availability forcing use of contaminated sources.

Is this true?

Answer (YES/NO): YES